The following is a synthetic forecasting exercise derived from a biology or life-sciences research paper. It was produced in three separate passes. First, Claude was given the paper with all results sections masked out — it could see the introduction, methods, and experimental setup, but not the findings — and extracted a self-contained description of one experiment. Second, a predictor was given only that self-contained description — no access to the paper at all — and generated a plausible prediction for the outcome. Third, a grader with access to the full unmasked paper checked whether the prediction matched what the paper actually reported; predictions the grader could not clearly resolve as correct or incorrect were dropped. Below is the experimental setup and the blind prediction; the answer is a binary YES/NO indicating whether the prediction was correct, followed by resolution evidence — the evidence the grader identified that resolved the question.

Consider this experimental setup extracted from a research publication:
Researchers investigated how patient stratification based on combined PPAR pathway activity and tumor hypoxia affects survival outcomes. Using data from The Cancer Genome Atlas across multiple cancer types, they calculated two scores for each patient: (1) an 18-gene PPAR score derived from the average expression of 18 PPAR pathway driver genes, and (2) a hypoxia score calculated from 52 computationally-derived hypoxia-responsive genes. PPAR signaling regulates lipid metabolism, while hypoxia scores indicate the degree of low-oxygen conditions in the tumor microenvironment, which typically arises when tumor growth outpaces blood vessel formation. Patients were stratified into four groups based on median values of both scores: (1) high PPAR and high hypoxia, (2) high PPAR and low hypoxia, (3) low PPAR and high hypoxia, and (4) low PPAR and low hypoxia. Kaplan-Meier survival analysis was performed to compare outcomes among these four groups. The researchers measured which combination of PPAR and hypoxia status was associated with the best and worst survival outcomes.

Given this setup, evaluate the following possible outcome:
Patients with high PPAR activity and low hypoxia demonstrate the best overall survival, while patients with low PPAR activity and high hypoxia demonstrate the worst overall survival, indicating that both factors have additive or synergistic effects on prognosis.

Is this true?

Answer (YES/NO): NO